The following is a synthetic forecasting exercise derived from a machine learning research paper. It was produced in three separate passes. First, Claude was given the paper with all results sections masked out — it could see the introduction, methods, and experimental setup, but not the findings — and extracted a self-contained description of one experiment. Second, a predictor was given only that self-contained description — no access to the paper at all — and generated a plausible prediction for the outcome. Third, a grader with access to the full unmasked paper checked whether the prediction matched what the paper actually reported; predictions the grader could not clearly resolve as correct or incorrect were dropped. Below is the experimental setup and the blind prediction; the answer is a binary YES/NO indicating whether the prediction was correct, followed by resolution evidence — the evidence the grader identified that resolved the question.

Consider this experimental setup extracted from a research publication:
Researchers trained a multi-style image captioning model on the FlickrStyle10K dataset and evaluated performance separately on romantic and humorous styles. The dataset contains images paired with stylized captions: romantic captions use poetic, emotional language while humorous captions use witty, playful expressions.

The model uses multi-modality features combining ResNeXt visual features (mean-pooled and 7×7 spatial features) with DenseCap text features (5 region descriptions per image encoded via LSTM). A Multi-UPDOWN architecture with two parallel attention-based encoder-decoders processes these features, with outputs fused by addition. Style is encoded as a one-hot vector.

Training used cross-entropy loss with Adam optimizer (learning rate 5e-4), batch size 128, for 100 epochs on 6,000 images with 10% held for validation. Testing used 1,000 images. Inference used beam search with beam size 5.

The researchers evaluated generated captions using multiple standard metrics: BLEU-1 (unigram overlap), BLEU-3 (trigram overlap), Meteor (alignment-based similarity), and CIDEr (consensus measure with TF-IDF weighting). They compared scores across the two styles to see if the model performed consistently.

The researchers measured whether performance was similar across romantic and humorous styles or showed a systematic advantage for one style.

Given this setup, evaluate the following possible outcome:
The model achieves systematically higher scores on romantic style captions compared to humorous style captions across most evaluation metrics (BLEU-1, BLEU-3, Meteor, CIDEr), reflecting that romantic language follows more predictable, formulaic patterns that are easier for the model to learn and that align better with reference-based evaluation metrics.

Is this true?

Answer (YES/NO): NO